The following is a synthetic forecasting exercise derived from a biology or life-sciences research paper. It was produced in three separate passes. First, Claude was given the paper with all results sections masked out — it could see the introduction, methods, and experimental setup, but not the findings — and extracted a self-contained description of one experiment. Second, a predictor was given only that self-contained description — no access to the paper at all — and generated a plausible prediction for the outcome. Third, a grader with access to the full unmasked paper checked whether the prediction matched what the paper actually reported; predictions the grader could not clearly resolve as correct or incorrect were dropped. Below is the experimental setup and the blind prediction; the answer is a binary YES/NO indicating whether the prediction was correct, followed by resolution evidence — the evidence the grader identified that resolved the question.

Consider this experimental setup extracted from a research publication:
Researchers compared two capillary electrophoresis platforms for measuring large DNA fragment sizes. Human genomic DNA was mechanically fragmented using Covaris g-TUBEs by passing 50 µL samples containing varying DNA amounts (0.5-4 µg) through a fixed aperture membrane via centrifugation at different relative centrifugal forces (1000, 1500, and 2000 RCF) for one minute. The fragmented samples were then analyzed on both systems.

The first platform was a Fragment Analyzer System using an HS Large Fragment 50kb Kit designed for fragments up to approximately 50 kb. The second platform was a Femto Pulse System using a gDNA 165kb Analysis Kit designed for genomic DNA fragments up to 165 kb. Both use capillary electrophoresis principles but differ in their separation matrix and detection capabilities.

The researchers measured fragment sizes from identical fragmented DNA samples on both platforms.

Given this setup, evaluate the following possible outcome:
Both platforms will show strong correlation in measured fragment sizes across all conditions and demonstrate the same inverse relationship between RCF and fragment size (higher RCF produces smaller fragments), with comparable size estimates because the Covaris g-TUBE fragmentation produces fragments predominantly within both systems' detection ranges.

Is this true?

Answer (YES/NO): YES